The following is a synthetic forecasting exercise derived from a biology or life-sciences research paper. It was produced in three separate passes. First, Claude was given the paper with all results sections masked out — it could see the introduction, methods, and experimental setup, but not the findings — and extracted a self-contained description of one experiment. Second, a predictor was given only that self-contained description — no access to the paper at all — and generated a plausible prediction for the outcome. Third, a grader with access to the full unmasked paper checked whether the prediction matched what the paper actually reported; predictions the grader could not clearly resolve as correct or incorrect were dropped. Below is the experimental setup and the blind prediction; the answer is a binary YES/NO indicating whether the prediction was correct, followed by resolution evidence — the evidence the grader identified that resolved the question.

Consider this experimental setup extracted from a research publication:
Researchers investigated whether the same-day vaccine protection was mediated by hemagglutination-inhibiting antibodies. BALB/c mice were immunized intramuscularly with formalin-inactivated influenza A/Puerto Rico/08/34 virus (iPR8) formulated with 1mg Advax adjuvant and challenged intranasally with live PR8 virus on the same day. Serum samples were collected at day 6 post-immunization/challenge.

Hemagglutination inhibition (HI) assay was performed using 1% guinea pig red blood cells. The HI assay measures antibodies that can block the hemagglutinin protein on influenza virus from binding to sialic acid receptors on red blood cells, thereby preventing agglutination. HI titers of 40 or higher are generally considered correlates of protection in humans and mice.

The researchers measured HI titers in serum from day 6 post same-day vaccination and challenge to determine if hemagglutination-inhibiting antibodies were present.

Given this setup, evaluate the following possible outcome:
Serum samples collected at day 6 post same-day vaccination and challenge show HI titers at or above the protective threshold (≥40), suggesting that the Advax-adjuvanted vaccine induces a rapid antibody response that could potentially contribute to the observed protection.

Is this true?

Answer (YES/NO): YES